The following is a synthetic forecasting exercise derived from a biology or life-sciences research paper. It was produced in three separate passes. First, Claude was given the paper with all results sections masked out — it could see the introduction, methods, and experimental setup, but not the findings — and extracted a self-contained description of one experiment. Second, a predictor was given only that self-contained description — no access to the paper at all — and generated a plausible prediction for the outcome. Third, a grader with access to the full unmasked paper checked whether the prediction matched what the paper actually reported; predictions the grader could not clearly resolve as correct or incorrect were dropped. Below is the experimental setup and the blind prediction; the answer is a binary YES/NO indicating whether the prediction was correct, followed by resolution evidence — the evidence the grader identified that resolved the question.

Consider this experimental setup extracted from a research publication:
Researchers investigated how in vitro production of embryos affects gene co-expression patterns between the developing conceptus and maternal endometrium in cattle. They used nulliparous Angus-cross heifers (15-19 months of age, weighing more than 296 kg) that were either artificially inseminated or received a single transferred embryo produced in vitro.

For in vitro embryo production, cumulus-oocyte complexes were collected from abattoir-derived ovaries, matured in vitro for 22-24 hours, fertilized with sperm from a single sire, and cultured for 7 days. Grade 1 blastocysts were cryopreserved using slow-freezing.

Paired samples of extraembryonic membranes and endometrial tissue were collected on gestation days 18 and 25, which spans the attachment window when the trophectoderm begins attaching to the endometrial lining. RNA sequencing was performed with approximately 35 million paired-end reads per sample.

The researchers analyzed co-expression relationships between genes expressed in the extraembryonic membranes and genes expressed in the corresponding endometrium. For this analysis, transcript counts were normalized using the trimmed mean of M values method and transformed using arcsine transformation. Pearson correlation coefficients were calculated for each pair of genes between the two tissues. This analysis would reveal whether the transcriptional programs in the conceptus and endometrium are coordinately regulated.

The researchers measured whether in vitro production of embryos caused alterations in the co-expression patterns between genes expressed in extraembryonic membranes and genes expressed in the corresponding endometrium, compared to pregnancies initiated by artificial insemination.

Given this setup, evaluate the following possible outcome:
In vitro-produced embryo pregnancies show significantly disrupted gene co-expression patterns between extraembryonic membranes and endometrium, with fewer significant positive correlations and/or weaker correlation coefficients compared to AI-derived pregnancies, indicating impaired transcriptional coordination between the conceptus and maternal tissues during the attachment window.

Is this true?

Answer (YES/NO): NO